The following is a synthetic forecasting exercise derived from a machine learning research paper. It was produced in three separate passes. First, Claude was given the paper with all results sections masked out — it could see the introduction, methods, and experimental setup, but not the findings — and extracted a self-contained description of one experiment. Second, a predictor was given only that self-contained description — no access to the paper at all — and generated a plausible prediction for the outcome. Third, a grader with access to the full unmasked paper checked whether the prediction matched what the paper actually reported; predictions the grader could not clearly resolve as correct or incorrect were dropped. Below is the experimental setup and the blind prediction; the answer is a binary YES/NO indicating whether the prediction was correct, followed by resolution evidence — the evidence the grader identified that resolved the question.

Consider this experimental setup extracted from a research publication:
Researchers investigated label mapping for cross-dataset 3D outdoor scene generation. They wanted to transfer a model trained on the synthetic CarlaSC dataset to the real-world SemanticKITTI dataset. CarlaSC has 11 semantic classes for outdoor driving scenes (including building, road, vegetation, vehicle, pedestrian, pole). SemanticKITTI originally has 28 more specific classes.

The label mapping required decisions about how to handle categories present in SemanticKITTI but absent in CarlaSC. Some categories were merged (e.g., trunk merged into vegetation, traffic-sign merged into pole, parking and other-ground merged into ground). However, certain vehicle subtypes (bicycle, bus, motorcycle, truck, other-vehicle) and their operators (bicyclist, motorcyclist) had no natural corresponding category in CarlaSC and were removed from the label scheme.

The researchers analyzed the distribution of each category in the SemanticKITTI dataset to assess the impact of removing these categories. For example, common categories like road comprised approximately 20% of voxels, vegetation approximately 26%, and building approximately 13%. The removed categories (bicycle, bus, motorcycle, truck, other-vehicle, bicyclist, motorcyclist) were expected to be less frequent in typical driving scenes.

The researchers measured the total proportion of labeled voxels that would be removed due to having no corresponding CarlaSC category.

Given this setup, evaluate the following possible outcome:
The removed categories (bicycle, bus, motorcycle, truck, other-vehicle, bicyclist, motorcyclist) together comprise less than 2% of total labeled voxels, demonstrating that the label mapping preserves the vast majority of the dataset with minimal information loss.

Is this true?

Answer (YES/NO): YES